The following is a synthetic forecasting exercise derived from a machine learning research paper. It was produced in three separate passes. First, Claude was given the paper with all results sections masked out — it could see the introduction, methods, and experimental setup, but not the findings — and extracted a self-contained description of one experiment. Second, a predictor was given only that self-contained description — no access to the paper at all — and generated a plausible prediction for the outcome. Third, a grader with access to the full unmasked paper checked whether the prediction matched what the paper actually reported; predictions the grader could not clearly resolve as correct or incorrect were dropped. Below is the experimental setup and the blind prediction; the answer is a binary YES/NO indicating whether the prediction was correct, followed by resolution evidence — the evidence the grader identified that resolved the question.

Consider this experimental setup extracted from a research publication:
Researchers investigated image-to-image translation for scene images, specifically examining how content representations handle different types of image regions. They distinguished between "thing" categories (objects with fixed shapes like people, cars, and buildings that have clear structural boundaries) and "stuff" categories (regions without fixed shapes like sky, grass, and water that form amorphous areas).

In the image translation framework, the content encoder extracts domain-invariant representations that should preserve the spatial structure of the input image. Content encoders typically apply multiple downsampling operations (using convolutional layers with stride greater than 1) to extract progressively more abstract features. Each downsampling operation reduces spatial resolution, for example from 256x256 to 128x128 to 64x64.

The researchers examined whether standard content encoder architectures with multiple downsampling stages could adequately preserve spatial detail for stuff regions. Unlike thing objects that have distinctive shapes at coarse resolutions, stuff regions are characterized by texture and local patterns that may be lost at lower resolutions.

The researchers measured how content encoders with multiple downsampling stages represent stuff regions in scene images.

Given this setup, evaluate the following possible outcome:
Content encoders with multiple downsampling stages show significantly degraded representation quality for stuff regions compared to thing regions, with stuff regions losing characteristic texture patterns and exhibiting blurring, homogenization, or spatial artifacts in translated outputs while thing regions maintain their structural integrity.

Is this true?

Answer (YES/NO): YES